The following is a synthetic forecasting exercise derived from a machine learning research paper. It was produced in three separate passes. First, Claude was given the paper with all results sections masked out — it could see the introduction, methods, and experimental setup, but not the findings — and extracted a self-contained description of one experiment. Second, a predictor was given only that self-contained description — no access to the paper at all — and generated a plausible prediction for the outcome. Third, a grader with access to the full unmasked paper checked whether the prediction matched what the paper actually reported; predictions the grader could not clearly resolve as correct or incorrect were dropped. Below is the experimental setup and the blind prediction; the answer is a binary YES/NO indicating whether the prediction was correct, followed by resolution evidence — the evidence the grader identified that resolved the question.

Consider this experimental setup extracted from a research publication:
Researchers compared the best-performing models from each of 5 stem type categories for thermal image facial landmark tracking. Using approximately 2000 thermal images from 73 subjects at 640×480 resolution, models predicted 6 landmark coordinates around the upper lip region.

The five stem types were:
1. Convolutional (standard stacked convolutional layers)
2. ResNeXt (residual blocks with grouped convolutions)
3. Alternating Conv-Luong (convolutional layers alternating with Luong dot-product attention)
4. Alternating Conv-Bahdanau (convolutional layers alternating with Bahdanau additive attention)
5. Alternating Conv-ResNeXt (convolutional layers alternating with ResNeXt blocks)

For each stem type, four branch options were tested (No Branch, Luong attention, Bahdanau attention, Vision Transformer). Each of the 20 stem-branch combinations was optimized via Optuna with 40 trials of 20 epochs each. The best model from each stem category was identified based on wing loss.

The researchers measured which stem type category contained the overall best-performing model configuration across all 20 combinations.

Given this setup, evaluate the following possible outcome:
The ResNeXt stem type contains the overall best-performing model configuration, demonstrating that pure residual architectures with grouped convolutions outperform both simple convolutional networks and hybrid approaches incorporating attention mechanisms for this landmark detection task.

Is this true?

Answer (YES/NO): NO